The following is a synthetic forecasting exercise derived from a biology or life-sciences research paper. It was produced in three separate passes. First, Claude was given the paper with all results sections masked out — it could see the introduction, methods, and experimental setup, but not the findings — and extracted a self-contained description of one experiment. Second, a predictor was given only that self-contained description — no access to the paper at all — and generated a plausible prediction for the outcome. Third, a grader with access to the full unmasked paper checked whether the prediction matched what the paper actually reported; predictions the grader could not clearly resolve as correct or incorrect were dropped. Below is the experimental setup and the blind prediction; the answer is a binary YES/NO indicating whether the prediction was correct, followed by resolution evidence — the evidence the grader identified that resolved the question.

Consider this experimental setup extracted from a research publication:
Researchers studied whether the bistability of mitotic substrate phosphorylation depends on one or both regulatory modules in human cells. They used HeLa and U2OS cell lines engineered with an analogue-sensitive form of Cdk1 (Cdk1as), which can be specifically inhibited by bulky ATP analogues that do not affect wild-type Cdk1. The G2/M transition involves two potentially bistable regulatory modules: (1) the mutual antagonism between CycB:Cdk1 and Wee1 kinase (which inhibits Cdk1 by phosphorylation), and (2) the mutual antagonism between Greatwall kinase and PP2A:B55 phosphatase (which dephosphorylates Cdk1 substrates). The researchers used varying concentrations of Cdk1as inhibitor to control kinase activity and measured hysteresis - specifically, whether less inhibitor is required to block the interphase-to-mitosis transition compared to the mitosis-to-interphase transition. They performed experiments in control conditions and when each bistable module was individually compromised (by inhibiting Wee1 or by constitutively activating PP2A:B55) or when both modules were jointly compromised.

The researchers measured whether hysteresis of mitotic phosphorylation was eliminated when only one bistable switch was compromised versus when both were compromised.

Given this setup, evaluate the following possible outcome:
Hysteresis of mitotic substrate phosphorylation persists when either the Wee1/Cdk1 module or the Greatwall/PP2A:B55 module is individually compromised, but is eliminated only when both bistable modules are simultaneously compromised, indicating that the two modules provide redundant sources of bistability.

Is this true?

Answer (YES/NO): YES